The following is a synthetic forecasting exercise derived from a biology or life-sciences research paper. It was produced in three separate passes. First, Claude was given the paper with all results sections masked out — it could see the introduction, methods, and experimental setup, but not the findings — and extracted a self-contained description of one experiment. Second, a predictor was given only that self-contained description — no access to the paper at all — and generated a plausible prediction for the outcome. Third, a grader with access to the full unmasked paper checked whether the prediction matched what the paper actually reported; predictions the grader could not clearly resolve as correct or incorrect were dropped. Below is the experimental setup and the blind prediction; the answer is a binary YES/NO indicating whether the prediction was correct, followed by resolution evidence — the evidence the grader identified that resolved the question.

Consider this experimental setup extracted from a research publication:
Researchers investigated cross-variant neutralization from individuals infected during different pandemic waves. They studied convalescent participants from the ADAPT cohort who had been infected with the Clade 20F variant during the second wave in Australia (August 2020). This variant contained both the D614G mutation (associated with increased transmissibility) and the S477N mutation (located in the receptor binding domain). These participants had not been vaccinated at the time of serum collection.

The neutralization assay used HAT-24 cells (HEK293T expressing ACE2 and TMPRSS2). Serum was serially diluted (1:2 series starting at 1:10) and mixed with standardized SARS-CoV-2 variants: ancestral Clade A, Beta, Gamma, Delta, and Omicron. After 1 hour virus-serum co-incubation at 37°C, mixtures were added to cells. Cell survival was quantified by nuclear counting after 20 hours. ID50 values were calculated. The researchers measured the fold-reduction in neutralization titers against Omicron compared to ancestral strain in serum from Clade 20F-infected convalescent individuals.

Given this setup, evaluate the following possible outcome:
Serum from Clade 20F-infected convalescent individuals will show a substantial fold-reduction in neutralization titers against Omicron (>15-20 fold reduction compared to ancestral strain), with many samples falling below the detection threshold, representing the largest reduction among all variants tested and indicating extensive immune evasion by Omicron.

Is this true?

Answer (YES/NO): YES